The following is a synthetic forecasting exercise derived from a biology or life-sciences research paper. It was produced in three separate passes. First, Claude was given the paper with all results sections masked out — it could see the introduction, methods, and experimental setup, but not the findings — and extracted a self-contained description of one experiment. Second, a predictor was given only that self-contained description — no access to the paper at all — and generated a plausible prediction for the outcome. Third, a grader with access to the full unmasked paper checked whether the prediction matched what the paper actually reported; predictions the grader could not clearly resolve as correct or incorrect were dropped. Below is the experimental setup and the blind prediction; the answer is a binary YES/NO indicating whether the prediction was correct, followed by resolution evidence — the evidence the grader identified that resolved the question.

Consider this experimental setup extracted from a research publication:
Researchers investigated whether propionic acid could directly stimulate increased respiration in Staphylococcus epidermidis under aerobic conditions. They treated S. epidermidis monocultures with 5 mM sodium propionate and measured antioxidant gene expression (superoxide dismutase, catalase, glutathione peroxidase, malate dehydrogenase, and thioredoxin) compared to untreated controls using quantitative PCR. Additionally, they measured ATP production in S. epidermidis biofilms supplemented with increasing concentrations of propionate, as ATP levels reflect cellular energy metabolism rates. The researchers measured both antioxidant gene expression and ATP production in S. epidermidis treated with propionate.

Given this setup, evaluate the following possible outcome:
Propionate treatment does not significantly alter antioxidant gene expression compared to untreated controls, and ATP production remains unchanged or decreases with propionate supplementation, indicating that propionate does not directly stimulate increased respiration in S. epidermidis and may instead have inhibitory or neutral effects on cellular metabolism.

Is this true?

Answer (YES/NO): NO